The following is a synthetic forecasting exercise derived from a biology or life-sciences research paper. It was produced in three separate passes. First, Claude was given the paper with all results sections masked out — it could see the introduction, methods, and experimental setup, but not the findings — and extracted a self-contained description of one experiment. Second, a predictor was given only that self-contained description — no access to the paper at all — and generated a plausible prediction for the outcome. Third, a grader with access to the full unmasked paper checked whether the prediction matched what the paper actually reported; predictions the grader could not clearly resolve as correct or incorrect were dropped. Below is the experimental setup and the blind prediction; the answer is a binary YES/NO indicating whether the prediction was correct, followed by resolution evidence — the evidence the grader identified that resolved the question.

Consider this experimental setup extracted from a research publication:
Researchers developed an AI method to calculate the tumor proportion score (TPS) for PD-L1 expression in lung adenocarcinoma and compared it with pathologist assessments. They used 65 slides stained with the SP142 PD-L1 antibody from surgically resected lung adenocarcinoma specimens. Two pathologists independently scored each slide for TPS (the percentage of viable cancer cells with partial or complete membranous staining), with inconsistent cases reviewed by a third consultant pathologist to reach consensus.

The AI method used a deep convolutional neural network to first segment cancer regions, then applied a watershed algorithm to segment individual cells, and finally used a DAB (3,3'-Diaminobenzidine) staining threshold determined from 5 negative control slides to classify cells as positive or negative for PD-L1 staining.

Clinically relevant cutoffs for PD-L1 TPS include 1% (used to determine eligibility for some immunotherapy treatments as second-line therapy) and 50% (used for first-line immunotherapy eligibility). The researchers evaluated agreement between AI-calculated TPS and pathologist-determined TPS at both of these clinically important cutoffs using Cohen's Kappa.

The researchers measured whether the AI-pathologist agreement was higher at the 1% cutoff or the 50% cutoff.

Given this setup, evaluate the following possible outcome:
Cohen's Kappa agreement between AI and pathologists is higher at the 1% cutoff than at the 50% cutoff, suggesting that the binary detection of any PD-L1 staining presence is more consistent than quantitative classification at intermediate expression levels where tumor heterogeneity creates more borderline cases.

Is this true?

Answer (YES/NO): NO